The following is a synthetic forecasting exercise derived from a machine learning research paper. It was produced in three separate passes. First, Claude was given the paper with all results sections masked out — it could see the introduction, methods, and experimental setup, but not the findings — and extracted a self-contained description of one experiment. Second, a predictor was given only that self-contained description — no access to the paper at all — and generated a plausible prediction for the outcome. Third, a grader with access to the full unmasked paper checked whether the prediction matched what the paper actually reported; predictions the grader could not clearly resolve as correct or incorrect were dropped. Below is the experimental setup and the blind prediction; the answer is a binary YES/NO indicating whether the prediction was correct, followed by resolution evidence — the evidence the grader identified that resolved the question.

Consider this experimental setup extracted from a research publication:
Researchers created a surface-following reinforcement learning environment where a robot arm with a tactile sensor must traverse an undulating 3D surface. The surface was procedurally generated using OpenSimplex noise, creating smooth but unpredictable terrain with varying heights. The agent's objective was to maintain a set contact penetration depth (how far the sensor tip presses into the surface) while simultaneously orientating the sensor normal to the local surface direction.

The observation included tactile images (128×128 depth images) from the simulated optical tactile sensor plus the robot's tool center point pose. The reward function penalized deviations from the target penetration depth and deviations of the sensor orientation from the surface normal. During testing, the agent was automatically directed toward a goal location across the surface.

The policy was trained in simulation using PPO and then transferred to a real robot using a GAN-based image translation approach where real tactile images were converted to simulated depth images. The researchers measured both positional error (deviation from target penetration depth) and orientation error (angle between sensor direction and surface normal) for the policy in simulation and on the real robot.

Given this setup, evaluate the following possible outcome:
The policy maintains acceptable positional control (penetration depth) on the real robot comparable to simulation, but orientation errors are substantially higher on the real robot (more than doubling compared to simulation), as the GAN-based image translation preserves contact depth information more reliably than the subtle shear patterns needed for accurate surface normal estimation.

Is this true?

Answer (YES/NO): NO